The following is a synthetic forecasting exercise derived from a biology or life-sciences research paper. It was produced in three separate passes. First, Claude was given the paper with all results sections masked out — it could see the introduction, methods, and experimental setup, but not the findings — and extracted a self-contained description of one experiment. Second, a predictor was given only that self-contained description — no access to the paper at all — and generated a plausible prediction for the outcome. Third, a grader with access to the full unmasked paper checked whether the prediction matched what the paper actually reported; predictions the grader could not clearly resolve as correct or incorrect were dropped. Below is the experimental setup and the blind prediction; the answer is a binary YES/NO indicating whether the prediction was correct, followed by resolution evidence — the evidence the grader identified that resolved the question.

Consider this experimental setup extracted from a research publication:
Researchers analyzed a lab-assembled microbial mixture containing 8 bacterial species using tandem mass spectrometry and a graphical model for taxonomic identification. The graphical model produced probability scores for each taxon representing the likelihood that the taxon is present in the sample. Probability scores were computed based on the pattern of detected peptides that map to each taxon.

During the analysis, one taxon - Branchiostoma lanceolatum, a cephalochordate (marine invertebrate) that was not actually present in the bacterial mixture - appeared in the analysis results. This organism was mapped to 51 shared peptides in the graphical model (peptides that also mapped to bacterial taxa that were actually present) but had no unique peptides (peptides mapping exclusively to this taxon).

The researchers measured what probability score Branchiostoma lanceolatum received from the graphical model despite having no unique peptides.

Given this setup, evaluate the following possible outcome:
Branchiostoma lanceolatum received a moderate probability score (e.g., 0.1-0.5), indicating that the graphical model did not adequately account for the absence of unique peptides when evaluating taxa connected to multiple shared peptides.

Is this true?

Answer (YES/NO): NO